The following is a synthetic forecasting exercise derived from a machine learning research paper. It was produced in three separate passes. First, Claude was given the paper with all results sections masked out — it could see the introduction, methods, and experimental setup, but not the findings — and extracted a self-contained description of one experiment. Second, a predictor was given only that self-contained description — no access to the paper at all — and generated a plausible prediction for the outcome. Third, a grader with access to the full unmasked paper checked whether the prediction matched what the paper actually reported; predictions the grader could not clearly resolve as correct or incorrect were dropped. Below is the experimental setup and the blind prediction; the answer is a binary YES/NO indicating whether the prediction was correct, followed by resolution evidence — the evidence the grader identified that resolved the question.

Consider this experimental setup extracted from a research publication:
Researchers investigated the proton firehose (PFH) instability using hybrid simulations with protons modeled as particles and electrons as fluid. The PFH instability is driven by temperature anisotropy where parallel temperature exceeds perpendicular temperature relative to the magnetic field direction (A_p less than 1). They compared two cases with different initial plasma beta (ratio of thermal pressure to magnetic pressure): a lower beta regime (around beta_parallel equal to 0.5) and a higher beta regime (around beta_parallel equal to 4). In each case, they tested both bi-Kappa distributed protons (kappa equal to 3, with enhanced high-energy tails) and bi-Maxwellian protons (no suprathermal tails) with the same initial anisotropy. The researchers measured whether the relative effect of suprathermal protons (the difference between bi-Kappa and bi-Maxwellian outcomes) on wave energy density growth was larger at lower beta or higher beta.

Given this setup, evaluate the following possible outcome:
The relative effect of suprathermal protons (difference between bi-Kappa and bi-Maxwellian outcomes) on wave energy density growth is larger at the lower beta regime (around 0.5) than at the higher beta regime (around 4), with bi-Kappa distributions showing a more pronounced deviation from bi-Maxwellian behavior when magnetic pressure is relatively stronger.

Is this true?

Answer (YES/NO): YES